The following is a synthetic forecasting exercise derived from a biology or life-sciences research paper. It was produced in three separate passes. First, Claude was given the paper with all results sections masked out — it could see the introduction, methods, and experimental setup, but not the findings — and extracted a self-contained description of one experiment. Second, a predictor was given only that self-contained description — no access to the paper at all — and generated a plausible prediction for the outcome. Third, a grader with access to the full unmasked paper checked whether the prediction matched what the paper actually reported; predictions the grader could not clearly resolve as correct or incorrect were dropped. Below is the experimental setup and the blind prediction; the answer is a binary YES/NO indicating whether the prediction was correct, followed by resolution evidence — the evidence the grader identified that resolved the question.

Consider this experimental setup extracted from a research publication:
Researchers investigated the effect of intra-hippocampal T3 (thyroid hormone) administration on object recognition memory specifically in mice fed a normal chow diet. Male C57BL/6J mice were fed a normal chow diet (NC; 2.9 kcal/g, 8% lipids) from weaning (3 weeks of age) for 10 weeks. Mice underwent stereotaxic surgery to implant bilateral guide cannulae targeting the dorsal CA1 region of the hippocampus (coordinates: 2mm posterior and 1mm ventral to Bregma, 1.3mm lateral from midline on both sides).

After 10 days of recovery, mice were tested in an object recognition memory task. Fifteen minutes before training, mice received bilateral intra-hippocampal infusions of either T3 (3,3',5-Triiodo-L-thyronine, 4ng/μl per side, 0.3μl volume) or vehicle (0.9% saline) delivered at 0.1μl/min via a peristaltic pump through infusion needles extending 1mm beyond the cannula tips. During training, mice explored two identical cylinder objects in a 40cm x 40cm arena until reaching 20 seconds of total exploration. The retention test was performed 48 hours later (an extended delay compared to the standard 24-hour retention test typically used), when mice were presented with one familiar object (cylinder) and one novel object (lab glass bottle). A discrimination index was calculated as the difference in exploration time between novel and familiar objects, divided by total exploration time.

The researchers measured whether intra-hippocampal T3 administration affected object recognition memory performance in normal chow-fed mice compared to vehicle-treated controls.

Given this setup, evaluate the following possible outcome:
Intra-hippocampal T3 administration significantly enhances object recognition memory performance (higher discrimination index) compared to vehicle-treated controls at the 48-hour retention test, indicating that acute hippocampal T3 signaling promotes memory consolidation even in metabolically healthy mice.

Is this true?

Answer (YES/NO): NO